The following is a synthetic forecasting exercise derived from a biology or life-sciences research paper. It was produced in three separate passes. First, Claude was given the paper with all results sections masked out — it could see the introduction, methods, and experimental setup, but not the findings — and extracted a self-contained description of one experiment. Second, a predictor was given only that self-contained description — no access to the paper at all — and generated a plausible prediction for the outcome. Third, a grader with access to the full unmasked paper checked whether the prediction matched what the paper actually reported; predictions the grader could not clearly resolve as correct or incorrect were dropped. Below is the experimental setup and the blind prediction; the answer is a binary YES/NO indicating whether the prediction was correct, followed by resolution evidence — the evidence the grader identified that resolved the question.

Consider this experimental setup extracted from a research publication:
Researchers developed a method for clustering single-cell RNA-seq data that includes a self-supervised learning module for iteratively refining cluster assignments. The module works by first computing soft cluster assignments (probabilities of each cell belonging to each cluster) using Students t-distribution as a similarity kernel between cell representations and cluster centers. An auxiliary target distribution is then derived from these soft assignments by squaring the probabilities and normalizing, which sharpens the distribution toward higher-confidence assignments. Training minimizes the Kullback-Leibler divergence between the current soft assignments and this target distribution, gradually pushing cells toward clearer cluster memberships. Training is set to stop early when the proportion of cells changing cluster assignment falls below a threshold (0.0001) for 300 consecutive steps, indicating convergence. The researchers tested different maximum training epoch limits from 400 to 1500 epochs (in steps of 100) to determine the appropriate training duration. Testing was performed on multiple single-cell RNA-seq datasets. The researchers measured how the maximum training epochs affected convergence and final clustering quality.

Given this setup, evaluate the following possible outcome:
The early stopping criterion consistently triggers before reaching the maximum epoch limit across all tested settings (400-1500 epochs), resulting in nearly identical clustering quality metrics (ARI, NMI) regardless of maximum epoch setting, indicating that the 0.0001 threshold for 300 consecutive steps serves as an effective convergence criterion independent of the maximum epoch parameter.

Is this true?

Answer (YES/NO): NO